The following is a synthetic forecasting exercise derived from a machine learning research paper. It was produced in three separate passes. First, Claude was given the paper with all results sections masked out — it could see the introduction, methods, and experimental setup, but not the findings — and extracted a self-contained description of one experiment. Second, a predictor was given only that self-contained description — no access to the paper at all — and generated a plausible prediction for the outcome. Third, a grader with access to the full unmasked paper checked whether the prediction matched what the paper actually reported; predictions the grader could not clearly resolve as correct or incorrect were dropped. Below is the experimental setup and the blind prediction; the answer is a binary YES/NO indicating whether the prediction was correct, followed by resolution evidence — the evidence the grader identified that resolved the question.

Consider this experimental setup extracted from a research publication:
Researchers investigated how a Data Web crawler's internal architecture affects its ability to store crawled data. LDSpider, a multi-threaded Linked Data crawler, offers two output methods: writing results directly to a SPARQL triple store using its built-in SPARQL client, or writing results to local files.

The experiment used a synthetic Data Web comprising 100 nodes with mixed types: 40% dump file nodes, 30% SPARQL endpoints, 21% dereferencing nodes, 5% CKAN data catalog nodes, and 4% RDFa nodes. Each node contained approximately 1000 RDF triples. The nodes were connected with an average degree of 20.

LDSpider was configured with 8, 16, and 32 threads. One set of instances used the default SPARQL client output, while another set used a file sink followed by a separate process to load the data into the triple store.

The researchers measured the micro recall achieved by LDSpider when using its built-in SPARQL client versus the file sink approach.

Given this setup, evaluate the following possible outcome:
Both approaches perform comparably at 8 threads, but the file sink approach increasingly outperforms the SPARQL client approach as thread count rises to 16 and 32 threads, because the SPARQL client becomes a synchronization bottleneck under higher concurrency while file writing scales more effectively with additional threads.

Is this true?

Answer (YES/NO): NO